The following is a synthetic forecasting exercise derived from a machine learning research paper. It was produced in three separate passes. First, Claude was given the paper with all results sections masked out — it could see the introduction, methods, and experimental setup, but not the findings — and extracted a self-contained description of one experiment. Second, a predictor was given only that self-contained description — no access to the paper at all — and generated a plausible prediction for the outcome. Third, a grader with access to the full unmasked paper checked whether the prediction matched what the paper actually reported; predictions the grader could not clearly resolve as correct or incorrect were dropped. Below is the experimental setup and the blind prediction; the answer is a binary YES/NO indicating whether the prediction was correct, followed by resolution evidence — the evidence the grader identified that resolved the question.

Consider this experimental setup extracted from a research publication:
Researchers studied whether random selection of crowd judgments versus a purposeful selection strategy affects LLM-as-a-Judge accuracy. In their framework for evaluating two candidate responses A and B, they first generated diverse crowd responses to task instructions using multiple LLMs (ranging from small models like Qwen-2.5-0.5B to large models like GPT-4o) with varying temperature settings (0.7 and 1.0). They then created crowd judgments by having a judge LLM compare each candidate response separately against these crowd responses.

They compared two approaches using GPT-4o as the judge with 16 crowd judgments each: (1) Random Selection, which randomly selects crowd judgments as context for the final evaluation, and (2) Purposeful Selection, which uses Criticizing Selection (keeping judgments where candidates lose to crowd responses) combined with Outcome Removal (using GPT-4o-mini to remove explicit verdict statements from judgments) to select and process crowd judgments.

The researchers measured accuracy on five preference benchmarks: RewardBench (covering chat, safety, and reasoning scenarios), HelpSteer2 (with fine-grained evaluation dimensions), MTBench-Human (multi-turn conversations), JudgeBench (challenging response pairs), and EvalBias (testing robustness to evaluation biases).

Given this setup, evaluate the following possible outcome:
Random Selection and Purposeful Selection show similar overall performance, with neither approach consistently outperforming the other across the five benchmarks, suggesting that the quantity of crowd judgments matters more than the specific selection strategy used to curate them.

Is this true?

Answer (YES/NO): NO